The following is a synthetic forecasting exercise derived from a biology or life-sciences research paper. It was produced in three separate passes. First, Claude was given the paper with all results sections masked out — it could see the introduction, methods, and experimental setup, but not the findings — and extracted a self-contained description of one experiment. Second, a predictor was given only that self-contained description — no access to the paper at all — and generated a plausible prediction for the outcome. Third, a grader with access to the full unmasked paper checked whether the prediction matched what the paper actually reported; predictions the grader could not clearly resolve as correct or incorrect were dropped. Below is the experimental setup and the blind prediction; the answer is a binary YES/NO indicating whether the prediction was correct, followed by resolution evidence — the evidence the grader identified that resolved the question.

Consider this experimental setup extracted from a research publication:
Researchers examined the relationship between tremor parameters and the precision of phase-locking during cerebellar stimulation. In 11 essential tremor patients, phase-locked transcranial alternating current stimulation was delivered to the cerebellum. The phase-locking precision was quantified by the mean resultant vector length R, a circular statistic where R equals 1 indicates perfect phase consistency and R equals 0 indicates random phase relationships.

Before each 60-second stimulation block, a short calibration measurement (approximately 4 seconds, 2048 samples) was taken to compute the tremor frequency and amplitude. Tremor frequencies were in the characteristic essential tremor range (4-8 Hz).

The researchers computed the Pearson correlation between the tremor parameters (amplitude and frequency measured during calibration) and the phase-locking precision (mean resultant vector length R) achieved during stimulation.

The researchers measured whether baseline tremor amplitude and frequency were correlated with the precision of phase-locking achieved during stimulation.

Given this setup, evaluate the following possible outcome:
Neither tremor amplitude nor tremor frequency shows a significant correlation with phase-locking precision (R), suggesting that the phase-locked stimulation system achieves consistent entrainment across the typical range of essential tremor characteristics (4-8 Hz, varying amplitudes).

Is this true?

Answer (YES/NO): NO